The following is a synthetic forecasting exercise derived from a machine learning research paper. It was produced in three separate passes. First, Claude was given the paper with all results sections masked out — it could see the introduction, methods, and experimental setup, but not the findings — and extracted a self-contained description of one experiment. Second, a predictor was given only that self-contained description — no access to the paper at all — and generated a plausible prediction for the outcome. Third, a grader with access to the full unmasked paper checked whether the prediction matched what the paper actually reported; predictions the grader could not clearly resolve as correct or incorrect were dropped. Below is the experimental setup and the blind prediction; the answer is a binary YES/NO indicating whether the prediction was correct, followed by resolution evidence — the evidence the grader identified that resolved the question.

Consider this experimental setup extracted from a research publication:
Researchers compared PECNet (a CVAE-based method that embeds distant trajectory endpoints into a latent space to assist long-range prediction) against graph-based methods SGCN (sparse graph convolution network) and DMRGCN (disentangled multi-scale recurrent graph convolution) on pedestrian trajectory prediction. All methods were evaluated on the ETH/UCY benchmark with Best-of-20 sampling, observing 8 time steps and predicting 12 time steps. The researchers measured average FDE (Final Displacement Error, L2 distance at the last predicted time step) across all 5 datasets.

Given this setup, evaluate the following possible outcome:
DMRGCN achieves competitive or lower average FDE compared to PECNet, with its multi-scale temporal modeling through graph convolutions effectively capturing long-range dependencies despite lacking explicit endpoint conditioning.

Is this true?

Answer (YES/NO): NO